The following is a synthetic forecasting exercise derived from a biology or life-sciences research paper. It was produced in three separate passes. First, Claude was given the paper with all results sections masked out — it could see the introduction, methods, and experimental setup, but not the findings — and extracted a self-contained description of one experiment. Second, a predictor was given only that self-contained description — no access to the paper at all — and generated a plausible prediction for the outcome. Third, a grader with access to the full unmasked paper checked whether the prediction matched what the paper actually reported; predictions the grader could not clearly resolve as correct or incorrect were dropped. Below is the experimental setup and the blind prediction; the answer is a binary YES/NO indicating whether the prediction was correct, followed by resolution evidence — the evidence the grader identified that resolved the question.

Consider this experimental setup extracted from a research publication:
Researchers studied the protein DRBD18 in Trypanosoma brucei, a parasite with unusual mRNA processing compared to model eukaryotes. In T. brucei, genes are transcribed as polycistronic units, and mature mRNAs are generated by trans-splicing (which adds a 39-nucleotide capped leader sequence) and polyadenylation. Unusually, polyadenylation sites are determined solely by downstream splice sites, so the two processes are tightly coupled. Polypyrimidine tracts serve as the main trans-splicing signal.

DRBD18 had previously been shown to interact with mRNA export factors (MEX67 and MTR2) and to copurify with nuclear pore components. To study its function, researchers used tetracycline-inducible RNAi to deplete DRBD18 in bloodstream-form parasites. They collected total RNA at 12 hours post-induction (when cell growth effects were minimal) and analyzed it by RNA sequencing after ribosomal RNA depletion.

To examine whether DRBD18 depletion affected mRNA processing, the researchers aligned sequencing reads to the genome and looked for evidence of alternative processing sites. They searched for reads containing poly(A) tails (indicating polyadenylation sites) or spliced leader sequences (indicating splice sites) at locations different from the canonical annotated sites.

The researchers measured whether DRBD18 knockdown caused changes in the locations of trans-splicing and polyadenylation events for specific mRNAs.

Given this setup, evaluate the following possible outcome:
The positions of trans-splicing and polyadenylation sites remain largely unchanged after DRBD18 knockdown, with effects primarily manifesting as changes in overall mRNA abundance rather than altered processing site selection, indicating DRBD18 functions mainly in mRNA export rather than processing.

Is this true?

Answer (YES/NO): NO